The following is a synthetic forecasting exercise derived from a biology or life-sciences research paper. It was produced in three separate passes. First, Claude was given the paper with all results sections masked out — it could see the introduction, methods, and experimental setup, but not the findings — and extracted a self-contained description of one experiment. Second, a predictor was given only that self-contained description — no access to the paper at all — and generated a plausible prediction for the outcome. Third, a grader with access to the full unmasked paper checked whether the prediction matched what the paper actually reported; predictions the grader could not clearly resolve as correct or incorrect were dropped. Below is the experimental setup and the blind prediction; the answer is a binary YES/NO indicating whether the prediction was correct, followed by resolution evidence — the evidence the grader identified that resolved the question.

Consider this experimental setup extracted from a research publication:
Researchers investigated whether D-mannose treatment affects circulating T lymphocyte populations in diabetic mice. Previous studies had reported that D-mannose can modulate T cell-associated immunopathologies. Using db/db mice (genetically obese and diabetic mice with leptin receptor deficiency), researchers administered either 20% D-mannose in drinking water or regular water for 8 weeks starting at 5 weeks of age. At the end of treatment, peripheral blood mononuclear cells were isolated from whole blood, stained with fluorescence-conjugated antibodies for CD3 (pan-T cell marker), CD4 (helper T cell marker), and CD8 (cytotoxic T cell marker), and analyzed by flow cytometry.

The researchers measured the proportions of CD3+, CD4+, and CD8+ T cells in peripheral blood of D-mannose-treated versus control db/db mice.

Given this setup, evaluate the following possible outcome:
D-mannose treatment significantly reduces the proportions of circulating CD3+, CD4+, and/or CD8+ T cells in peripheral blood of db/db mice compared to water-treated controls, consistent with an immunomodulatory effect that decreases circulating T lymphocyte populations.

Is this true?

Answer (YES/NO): NO